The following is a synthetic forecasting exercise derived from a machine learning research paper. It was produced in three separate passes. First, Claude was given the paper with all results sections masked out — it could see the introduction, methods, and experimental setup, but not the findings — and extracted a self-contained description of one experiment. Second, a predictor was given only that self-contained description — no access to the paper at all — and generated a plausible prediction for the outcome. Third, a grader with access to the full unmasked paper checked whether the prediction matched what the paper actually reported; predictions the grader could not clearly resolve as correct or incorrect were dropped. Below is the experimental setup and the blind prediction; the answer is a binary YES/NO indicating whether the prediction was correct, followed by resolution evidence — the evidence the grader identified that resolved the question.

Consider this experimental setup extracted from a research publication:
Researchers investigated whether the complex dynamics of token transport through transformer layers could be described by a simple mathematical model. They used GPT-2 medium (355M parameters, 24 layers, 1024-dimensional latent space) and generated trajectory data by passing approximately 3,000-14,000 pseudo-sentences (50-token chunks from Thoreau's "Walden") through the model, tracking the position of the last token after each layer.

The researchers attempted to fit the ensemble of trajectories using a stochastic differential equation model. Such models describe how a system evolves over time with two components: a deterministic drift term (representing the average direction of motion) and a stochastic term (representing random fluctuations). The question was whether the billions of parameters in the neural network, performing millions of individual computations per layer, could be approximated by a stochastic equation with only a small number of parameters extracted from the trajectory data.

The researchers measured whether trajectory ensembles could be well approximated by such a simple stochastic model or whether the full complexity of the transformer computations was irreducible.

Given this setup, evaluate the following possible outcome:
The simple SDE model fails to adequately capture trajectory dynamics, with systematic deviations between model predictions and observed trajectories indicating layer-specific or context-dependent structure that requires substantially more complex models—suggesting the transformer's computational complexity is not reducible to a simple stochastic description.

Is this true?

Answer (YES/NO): NO